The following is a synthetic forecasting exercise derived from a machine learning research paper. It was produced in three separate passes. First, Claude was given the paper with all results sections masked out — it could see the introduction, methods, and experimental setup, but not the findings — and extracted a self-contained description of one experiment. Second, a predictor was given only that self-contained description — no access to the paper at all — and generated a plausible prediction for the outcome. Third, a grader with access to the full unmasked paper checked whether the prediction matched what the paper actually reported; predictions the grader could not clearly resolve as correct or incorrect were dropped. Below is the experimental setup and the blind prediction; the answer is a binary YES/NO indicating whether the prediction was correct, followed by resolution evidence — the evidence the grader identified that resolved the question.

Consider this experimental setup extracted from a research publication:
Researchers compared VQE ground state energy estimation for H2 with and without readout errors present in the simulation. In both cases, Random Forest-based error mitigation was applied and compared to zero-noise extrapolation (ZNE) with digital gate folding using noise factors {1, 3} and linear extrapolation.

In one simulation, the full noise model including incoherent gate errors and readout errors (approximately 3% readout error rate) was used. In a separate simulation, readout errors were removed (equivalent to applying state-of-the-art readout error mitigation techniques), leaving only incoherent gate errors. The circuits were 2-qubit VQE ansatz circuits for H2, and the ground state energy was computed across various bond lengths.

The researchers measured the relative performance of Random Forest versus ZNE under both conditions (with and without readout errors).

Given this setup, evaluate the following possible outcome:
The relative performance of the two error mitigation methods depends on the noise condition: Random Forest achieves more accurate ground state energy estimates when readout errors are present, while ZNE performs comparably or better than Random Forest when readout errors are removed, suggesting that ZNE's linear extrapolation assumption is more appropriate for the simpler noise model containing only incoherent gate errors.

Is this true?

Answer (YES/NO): YES